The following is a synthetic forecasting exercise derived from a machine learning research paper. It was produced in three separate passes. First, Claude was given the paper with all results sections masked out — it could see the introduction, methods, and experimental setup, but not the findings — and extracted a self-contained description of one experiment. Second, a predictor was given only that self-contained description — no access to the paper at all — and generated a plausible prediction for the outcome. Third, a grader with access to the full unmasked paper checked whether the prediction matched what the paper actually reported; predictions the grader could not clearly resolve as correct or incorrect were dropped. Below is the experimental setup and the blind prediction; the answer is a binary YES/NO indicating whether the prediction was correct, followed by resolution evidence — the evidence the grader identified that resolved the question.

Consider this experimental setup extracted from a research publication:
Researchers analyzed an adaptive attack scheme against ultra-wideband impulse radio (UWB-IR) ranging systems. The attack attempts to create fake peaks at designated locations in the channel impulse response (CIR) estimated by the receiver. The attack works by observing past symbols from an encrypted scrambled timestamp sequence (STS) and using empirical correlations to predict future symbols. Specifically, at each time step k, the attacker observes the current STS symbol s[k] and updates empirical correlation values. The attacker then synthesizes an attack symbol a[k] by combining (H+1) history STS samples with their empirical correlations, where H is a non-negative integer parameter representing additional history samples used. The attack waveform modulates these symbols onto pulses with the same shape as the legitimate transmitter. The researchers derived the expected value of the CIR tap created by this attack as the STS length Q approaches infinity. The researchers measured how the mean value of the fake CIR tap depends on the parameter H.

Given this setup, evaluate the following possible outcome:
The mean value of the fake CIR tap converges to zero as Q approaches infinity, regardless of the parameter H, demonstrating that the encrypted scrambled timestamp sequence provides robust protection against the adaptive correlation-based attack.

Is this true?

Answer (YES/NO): NO